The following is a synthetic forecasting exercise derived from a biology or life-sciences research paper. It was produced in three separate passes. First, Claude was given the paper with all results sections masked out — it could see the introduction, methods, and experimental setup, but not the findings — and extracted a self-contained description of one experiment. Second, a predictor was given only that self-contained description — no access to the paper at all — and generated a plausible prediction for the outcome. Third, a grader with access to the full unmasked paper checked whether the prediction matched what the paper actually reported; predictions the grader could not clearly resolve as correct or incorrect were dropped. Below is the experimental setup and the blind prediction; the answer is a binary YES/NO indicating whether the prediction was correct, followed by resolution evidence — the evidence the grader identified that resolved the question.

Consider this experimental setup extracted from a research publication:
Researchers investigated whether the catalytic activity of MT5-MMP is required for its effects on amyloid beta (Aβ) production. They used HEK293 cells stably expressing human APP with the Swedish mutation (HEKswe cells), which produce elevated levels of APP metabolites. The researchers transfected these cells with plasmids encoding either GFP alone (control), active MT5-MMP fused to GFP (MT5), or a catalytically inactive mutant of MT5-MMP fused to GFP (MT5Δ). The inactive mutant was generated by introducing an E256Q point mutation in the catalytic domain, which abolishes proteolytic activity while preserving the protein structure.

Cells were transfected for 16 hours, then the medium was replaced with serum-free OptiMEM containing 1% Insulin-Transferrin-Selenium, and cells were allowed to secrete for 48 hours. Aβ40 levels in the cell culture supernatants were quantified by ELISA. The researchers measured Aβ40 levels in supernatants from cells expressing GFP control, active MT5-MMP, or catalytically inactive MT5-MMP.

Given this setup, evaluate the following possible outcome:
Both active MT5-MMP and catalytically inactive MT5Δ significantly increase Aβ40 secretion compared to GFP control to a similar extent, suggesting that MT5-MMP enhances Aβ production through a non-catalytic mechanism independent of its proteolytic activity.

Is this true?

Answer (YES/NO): YES